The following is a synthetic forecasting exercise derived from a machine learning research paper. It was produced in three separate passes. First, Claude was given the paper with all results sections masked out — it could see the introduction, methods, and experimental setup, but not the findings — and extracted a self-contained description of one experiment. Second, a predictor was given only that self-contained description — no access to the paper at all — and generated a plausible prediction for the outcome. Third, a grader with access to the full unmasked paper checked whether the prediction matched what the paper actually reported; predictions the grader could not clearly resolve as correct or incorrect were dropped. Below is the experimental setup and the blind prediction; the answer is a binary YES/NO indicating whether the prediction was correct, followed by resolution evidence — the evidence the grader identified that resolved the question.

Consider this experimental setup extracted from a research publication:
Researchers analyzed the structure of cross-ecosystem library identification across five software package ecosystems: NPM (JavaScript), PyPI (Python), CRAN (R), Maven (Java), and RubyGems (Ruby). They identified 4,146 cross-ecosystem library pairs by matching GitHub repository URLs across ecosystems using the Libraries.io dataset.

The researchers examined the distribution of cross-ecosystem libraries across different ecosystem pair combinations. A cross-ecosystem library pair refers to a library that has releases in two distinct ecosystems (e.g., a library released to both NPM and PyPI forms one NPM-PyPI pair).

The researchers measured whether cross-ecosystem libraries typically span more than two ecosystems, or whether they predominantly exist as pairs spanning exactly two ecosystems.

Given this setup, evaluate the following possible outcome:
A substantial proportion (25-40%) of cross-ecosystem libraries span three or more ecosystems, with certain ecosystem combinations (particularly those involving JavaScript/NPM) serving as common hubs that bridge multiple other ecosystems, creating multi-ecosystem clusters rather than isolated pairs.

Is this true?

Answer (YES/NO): NO